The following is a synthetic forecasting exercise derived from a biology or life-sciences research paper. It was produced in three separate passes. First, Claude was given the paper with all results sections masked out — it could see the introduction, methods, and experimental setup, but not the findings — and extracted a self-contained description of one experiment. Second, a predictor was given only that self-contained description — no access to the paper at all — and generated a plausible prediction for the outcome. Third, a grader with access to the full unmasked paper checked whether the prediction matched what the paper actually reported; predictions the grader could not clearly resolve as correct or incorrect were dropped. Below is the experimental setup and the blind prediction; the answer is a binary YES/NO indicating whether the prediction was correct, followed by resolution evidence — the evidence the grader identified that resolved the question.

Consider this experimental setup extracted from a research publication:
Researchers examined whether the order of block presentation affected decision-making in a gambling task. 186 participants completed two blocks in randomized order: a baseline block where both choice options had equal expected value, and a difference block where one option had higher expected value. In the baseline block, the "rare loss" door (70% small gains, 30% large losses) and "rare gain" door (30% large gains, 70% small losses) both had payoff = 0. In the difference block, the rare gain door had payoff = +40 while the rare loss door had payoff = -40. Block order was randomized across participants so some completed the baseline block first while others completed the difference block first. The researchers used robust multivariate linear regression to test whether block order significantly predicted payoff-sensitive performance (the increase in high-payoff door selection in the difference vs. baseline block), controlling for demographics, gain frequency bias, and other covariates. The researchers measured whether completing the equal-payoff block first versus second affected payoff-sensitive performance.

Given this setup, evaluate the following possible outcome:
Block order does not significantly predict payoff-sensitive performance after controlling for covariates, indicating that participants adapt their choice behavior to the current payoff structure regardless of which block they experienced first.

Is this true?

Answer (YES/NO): YES